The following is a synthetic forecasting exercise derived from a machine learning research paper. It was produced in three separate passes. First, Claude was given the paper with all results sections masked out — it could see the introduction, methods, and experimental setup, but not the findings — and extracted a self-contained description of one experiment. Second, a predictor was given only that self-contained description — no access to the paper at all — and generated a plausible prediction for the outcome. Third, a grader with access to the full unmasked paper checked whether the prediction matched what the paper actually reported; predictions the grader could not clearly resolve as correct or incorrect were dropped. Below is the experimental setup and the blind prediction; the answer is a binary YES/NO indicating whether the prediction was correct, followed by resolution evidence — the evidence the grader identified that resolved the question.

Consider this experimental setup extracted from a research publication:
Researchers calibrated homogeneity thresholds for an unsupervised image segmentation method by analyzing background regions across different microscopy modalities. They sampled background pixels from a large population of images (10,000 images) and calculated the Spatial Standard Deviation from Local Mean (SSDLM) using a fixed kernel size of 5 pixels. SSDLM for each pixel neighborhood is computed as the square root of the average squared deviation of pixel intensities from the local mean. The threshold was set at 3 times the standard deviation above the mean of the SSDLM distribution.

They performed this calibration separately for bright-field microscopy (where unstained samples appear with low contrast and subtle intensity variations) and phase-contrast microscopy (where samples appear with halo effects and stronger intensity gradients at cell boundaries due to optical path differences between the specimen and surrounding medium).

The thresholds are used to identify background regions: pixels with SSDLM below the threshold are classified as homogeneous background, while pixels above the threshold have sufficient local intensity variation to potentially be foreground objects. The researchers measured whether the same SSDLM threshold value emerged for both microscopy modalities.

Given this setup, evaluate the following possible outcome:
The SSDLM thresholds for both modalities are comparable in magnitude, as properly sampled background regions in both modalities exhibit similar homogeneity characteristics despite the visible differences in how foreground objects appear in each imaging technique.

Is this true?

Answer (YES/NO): NO